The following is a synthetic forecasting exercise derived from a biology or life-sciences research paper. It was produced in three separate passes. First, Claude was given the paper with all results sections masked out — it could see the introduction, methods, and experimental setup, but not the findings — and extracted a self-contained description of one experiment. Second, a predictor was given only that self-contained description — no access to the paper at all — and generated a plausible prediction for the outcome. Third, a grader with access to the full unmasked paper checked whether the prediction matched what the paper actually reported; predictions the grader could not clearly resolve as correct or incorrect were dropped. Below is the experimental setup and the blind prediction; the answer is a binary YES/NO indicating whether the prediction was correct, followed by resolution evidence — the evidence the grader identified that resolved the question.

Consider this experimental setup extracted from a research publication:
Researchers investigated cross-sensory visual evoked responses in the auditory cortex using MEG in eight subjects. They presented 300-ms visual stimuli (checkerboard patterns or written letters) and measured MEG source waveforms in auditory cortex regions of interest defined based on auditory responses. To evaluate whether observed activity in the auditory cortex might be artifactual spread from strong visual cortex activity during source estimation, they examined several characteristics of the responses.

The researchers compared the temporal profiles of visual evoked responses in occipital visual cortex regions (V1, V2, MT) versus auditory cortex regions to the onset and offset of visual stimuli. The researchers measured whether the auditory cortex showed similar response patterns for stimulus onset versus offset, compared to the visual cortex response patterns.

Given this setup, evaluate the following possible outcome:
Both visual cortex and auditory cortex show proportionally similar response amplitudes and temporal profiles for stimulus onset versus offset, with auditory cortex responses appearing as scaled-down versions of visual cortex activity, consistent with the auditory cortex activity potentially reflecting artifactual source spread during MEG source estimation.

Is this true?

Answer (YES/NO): NO